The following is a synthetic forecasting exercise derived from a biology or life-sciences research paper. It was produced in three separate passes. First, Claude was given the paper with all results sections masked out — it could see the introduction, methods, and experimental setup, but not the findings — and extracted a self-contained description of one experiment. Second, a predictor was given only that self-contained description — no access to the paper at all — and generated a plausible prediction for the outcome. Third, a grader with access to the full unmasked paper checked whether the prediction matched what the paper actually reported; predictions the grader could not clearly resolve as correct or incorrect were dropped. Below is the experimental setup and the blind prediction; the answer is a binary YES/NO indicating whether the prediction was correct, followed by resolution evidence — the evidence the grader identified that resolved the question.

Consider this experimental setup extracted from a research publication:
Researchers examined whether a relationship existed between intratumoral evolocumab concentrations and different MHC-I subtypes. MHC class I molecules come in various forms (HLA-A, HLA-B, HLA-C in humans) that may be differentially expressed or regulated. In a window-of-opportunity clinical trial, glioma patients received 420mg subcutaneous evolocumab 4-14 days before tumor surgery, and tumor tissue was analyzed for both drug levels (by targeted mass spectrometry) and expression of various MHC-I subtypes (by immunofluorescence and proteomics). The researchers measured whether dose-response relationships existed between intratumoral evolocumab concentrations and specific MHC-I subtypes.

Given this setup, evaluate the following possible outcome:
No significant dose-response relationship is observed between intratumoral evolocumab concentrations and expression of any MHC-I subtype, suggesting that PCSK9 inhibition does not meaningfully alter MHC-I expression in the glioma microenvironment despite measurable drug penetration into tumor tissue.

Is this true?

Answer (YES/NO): NO